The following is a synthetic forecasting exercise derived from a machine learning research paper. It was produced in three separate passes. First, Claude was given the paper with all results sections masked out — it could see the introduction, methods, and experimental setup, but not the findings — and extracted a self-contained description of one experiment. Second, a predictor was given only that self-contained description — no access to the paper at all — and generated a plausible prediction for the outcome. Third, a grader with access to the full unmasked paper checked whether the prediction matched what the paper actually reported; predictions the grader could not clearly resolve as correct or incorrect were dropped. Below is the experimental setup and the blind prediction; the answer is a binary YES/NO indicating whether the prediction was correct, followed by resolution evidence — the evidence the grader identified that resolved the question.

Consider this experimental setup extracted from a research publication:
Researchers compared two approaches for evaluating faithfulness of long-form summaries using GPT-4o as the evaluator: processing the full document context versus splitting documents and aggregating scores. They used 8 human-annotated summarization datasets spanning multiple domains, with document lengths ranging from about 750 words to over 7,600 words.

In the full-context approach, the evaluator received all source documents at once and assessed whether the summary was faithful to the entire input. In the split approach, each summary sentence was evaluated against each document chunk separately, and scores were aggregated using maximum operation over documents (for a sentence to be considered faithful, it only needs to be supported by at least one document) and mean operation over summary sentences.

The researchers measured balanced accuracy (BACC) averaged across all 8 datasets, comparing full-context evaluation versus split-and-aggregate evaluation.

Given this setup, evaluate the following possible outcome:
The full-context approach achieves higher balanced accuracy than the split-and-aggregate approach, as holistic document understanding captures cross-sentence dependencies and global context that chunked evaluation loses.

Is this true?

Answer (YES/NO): YES